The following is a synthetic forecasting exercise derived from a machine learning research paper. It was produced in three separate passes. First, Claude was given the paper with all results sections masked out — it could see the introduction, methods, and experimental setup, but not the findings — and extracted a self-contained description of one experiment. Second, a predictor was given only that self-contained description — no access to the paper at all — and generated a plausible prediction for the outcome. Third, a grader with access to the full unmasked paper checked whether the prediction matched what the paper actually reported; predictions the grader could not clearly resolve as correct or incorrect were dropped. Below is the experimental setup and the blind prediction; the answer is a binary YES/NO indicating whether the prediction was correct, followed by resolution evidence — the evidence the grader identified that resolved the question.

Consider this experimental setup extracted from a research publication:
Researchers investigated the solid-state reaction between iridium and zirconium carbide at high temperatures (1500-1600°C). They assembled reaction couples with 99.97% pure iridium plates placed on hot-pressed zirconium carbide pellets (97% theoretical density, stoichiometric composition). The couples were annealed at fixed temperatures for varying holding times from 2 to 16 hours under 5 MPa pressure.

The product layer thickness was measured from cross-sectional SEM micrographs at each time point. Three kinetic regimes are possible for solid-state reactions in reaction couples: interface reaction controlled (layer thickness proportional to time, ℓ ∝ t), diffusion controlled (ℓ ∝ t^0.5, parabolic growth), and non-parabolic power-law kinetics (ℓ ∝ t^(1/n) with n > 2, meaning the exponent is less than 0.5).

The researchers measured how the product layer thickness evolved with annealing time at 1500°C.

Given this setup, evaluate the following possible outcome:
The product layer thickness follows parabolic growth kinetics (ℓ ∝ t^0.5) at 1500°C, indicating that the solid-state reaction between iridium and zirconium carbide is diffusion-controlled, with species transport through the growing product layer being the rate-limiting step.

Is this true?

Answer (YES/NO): NO